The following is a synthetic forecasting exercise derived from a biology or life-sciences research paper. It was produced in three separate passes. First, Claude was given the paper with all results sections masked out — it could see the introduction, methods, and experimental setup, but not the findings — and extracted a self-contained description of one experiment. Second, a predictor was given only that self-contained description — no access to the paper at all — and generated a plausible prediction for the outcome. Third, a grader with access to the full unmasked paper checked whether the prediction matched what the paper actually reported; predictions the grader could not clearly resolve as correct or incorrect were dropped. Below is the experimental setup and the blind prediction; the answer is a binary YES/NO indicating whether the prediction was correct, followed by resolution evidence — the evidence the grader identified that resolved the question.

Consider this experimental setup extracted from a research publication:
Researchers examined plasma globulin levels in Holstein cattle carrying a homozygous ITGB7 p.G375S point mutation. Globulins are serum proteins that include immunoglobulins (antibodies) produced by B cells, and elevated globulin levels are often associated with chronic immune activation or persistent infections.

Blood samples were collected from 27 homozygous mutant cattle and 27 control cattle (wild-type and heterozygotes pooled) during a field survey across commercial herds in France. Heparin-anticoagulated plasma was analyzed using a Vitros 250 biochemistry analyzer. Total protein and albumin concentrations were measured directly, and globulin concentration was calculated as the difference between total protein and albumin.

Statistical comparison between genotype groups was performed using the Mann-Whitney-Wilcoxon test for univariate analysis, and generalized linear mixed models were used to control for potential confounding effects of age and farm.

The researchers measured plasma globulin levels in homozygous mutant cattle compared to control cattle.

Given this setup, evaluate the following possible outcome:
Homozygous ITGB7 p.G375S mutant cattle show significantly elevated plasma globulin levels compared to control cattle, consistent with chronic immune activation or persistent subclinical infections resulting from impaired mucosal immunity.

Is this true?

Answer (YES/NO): YES